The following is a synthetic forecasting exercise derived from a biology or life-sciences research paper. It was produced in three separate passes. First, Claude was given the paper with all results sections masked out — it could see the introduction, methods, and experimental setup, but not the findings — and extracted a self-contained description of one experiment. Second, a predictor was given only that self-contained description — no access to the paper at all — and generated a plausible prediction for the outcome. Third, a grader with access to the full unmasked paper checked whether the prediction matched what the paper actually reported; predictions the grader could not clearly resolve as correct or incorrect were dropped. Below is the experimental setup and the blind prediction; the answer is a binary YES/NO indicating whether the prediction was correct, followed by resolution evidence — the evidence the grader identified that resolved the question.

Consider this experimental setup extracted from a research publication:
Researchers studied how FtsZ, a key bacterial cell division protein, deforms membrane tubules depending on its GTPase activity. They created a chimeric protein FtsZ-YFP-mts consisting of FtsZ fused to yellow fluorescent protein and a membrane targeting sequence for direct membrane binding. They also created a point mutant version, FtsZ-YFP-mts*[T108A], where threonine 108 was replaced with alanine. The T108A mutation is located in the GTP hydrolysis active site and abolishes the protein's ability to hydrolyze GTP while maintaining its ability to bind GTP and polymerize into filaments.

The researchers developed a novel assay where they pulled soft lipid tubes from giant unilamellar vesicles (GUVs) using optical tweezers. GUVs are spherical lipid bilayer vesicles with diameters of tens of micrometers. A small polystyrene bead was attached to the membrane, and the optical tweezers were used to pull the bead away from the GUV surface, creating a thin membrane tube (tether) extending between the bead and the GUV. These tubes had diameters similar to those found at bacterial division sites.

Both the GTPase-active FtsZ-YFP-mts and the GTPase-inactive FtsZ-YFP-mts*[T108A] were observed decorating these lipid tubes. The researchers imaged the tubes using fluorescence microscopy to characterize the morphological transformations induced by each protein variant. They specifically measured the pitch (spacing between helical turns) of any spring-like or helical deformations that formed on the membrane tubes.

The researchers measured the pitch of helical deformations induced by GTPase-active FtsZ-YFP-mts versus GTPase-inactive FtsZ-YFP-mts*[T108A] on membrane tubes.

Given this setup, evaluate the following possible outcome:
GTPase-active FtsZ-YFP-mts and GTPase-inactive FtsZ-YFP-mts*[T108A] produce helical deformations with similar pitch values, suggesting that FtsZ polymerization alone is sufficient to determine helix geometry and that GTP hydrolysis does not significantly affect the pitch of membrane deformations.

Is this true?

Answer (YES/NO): NO